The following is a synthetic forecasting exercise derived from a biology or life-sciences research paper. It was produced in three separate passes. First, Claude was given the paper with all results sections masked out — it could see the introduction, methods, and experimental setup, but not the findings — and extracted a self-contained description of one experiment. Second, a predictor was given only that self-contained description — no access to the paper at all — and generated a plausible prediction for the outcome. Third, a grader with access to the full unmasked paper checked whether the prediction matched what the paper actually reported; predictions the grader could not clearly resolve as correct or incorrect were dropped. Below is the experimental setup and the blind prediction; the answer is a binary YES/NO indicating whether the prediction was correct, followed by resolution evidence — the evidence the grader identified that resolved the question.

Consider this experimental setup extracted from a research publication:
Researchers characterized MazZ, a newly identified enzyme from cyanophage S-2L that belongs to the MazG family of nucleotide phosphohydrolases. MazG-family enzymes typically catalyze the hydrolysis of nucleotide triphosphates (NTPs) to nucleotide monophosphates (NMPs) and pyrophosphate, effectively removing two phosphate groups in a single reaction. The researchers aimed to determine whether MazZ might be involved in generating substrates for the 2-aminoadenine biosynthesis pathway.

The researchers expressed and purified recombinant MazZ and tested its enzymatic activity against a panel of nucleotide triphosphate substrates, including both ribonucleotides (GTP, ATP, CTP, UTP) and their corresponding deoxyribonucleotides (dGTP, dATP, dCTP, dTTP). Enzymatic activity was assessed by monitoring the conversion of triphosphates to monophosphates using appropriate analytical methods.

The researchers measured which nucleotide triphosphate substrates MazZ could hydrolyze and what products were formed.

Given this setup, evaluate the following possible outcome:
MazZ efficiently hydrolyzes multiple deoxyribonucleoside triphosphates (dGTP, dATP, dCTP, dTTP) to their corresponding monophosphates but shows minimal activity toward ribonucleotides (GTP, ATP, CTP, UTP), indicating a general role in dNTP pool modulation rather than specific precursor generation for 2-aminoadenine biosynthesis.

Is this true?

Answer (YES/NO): NO